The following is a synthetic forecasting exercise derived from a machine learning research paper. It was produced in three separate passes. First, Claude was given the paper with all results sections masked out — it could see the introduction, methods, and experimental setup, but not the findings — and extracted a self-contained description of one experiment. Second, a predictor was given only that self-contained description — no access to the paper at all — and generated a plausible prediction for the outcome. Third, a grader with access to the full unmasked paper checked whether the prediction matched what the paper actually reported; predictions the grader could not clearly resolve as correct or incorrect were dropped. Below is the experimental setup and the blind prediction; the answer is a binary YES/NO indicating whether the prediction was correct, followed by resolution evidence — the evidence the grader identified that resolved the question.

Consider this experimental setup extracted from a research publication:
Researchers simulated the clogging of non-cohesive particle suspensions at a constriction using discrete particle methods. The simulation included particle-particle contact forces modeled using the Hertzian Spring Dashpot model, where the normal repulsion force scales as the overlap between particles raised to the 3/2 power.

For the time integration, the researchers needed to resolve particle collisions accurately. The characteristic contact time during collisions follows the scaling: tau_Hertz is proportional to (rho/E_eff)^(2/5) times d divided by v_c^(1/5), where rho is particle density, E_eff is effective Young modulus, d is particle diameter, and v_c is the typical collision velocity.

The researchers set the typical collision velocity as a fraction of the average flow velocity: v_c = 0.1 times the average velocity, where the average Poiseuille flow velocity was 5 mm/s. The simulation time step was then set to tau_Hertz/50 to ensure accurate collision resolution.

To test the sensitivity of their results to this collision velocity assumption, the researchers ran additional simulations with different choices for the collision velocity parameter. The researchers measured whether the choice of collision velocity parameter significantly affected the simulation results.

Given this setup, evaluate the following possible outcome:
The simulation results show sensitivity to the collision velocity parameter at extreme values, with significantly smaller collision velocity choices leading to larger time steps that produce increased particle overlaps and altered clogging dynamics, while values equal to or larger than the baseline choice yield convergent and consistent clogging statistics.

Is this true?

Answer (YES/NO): NO